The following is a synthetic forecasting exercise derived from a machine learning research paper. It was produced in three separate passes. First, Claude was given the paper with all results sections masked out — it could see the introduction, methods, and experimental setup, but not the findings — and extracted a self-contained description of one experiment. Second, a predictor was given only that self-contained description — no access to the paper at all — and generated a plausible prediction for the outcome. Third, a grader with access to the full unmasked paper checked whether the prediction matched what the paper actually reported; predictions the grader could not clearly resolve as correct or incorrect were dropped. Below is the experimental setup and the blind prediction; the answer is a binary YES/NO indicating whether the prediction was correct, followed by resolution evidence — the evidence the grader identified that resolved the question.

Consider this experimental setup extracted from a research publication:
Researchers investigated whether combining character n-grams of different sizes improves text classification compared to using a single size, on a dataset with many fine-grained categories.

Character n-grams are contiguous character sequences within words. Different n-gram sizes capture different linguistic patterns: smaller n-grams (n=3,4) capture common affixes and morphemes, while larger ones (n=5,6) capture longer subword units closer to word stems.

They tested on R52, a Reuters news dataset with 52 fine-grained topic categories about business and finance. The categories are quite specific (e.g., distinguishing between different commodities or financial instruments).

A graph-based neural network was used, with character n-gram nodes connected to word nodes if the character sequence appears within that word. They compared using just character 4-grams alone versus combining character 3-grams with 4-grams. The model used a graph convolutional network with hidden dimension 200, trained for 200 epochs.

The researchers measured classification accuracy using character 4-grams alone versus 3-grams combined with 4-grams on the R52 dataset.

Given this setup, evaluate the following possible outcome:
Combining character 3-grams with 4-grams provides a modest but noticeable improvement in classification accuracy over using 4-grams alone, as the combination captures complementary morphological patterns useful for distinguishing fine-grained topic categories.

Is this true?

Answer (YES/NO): YES